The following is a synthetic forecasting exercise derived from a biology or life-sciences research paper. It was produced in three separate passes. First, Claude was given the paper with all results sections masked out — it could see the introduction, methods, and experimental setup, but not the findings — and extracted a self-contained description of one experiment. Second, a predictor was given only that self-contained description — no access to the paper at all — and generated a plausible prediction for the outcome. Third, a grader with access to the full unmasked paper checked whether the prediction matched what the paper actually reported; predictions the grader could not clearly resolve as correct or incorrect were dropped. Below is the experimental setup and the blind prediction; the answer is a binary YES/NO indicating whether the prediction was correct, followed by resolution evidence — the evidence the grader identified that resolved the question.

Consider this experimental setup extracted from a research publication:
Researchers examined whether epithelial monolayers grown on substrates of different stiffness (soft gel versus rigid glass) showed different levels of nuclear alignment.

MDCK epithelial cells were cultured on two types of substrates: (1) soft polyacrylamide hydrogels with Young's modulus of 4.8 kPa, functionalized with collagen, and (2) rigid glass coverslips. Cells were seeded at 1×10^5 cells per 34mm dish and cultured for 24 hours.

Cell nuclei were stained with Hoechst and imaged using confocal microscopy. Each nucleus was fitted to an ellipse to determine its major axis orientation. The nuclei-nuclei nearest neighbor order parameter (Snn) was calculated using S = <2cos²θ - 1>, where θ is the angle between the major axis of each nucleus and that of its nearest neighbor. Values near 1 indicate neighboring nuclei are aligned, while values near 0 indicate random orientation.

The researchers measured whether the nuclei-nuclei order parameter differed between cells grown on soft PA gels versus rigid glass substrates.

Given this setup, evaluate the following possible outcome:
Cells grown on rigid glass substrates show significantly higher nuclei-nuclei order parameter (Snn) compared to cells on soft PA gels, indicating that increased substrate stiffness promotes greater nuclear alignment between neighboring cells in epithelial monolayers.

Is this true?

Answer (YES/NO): NO